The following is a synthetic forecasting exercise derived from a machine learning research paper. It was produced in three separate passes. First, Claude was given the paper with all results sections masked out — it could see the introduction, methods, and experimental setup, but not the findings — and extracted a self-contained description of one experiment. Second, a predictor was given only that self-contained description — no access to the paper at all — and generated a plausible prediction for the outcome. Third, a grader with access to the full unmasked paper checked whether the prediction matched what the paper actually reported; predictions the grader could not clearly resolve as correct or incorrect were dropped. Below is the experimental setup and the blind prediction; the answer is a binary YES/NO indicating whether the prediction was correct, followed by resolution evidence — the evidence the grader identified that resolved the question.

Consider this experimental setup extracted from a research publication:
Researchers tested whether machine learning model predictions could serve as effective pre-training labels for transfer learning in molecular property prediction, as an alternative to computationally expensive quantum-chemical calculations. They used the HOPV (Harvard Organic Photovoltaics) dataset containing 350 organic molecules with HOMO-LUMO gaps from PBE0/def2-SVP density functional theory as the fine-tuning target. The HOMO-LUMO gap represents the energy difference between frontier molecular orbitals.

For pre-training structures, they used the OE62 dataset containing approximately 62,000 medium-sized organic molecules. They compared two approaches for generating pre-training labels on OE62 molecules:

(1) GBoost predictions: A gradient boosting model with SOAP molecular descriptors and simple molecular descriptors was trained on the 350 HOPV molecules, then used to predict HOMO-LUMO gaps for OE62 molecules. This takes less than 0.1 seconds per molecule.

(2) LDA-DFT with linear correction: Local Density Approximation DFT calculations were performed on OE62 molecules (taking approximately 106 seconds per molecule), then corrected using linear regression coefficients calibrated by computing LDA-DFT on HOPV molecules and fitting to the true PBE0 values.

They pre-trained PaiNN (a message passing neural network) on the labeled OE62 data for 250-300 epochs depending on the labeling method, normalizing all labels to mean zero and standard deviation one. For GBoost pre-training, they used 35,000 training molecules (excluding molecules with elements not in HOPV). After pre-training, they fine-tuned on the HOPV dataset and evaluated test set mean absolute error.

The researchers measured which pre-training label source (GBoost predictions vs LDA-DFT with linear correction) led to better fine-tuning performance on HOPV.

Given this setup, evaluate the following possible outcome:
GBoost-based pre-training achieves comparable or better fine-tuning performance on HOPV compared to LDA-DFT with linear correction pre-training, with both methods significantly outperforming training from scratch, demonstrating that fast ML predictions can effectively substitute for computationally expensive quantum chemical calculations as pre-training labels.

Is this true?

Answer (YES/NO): NO